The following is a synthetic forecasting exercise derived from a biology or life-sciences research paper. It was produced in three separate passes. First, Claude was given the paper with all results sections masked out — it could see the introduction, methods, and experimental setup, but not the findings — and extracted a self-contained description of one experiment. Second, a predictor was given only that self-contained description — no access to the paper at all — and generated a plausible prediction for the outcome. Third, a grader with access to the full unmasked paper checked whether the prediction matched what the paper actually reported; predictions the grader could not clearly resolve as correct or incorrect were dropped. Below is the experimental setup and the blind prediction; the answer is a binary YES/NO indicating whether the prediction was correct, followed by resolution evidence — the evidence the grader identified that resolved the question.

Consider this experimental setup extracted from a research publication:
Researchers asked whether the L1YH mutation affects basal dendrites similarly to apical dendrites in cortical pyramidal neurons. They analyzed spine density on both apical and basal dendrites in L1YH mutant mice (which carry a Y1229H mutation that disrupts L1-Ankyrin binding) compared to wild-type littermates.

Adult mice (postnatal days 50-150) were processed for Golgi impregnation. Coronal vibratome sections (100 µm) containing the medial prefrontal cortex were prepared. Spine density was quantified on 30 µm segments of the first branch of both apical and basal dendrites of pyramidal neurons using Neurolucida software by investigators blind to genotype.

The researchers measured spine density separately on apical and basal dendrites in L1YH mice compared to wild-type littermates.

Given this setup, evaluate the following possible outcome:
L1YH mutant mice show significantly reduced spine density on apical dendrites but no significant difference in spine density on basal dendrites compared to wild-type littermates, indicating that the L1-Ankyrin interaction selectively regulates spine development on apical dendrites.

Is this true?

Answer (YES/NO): NO